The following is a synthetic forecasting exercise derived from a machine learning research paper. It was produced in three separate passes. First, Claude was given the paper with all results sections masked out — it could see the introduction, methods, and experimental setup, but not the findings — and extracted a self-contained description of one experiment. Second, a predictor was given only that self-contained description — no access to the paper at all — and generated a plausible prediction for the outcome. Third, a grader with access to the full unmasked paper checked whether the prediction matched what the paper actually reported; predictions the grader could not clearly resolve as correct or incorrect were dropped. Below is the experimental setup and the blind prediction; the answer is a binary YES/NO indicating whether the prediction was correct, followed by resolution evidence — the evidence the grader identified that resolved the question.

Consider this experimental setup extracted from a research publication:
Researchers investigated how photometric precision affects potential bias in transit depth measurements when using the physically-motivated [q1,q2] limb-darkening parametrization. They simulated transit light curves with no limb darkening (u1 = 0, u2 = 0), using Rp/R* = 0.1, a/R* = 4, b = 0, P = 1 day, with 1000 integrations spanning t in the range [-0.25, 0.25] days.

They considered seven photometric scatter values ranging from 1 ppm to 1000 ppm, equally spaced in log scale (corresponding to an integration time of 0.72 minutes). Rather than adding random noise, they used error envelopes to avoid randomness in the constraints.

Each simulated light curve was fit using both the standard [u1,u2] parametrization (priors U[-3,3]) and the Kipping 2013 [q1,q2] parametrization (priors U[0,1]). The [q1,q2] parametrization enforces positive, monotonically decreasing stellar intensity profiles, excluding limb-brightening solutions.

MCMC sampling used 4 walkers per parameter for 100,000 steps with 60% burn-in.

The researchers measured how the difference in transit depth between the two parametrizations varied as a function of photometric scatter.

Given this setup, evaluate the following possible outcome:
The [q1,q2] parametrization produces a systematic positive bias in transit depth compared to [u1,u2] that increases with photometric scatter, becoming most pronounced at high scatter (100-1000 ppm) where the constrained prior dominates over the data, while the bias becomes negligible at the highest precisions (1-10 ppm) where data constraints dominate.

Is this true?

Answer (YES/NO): NO